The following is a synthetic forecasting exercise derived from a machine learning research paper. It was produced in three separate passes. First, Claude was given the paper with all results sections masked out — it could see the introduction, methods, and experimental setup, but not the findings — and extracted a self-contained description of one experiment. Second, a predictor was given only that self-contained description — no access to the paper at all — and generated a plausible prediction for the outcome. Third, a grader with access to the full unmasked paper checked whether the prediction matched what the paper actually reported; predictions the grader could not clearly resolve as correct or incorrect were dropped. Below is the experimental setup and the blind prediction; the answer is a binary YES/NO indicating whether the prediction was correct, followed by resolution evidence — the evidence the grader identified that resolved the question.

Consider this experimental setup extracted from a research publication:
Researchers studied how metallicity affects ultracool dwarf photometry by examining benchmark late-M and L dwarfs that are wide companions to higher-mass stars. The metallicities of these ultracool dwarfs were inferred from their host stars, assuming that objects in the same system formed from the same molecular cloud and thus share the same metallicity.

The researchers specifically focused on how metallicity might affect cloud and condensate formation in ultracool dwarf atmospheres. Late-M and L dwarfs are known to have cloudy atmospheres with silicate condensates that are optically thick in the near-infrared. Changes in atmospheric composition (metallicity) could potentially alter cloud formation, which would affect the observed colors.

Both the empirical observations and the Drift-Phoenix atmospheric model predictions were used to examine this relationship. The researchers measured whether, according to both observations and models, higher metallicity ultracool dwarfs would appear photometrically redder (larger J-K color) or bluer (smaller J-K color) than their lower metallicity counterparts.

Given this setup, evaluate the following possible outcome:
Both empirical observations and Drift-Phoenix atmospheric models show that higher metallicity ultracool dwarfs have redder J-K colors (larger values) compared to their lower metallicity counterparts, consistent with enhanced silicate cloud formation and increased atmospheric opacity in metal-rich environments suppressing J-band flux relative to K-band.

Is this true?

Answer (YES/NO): YES